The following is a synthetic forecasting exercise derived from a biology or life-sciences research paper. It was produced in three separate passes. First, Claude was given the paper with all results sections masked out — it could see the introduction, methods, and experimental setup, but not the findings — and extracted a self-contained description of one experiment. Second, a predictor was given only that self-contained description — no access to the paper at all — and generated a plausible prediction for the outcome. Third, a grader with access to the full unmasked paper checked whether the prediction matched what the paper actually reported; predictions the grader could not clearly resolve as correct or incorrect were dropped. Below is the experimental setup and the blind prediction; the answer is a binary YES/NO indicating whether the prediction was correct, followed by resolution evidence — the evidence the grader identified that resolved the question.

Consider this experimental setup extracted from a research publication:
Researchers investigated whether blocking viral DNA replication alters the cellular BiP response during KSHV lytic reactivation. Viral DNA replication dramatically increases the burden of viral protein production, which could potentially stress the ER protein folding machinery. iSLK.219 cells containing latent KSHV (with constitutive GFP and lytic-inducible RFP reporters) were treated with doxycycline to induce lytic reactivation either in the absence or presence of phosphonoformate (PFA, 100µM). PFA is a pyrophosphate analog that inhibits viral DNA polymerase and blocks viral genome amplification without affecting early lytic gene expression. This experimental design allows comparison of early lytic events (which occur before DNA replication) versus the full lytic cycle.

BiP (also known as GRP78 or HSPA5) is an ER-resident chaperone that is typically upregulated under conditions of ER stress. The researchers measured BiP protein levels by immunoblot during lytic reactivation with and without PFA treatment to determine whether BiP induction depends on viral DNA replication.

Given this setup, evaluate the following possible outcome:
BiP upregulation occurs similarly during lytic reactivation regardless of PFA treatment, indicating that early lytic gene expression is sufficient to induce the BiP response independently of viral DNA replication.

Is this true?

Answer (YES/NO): YES